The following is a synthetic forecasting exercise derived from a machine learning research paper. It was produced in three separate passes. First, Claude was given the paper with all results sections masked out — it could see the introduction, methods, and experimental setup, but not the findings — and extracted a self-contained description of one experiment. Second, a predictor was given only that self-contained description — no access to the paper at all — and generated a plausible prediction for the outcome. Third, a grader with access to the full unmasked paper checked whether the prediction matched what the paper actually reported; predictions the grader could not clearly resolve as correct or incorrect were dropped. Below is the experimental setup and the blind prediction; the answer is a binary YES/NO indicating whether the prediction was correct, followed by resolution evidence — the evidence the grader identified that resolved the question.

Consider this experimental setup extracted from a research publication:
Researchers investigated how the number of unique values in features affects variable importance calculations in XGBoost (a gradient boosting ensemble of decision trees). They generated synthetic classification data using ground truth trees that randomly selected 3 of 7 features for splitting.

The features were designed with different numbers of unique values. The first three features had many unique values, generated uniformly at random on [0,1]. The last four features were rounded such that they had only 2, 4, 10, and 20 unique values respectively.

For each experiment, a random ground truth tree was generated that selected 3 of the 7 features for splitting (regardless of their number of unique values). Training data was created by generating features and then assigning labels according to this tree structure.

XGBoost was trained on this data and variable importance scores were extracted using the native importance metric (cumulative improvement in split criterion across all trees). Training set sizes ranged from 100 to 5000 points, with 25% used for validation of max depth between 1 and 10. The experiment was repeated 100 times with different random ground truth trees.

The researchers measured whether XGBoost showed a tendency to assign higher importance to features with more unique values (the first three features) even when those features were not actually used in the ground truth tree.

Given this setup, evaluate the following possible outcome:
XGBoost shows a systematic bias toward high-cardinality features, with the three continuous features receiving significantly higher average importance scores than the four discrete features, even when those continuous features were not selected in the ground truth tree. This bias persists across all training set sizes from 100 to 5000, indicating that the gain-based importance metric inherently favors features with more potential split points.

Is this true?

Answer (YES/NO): NO